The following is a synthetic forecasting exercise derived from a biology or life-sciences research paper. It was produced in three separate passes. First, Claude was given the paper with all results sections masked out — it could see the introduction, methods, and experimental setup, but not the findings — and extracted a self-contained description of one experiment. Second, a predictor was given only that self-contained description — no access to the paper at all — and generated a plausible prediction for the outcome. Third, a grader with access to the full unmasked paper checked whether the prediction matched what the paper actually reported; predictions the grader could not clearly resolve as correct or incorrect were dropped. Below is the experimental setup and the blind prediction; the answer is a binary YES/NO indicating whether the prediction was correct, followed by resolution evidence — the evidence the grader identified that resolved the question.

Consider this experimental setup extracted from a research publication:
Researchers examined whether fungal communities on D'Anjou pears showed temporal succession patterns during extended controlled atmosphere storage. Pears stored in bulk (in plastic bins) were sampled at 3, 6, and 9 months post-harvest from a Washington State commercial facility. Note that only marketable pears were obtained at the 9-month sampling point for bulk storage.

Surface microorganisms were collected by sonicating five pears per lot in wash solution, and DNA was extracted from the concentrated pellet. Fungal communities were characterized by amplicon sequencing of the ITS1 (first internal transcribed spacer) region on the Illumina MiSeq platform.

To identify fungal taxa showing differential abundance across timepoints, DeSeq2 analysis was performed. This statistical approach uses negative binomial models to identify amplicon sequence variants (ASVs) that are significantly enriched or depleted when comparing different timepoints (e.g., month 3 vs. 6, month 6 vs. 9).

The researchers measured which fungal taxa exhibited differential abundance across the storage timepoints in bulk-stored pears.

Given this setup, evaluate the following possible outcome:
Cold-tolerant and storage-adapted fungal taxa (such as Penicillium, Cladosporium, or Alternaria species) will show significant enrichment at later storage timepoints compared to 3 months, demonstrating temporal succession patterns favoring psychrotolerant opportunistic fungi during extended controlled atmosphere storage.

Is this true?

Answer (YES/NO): NO